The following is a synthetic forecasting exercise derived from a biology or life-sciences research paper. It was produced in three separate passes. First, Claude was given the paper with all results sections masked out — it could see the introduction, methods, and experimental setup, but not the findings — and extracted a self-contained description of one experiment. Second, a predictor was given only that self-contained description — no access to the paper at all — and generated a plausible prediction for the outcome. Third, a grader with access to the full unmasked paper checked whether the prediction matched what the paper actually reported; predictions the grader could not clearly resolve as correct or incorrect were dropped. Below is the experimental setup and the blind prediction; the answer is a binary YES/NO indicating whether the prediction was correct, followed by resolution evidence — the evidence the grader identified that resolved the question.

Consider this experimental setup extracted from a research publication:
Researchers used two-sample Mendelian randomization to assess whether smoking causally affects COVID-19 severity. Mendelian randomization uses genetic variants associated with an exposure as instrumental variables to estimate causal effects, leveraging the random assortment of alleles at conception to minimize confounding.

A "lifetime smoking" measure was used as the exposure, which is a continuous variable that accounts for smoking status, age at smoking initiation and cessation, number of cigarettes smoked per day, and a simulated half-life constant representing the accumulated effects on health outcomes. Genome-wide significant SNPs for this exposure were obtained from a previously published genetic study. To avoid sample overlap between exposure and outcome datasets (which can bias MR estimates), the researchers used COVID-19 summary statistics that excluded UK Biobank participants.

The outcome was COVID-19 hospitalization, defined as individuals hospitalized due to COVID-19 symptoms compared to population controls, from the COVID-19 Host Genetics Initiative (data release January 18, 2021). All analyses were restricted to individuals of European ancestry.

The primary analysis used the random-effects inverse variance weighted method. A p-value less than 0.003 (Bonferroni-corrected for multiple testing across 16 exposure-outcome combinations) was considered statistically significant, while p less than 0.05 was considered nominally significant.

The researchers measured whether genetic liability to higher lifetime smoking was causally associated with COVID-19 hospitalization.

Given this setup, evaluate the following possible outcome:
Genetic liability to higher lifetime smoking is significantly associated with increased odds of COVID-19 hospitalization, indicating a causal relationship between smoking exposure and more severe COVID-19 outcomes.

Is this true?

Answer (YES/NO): YES